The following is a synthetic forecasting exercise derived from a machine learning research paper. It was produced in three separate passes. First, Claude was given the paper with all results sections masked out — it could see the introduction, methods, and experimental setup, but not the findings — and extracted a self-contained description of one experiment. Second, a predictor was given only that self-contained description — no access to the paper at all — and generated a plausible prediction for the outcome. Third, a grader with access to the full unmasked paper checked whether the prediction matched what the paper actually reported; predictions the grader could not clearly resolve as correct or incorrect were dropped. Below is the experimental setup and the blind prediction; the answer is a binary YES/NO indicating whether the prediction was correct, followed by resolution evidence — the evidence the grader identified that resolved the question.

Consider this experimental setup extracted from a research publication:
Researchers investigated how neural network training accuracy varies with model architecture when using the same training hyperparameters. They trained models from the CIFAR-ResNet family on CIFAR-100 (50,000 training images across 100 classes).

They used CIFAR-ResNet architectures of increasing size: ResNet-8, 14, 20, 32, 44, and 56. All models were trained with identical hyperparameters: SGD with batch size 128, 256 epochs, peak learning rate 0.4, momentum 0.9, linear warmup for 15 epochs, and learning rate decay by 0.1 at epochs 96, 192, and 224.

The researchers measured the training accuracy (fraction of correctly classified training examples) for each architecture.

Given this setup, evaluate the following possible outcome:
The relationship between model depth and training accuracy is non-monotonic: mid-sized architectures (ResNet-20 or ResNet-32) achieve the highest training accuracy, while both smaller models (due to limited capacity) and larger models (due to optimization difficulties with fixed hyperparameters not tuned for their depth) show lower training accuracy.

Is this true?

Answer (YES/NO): NO